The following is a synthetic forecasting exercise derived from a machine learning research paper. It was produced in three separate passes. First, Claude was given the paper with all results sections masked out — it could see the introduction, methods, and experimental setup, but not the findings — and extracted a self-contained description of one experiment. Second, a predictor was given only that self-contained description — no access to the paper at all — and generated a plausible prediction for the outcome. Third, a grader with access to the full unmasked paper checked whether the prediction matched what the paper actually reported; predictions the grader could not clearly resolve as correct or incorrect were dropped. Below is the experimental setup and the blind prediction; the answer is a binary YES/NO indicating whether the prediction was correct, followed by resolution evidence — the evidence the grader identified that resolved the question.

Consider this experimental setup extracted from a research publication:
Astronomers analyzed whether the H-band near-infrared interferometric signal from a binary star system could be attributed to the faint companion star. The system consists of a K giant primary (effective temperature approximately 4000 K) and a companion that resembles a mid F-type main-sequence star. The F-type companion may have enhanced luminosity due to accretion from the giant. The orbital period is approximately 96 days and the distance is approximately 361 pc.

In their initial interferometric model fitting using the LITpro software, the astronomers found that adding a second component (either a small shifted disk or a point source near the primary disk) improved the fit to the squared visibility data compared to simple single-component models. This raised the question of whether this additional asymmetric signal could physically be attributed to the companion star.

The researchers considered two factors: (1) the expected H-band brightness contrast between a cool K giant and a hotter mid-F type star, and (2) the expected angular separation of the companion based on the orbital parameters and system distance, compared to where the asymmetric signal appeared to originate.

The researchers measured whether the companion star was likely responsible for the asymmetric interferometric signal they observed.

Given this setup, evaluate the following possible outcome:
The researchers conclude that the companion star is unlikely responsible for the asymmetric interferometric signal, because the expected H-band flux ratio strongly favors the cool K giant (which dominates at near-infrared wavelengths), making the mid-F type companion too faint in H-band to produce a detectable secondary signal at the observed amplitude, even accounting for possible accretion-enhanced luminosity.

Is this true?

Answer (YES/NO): NO